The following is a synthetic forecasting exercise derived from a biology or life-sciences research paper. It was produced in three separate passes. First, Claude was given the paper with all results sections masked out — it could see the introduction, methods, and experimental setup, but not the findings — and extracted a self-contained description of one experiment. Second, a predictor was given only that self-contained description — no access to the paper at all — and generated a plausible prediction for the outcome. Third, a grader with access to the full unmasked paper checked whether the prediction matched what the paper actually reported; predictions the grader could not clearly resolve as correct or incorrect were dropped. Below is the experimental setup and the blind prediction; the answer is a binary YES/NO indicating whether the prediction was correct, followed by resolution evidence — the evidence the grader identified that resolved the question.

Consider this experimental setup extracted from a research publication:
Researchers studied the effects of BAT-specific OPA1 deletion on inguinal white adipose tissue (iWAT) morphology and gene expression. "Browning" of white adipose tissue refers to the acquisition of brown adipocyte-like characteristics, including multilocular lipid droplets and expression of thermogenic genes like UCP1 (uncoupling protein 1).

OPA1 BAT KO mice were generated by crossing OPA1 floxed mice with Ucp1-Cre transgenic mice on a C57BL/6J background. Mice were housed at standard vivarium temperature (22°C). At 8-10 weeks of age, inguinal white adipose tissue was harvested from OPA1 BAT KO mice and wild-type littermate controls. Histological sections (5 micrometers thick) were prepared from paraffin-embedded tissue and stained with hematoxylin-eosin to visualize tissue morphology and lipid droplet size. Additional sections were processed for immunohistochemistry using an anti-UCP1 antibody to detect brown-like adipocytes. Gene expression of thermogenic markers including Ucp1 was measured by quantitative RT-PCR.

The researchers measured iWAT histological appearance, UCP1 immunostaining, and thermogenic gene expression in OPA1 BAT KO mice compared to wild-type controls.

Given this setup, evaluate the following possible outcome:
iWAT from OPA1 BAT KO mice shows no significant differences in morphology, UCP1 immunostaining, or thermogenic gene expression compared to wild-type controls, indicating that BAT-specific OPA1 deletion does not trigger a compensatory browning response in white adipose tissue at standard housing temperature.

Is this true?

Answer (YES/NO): NO